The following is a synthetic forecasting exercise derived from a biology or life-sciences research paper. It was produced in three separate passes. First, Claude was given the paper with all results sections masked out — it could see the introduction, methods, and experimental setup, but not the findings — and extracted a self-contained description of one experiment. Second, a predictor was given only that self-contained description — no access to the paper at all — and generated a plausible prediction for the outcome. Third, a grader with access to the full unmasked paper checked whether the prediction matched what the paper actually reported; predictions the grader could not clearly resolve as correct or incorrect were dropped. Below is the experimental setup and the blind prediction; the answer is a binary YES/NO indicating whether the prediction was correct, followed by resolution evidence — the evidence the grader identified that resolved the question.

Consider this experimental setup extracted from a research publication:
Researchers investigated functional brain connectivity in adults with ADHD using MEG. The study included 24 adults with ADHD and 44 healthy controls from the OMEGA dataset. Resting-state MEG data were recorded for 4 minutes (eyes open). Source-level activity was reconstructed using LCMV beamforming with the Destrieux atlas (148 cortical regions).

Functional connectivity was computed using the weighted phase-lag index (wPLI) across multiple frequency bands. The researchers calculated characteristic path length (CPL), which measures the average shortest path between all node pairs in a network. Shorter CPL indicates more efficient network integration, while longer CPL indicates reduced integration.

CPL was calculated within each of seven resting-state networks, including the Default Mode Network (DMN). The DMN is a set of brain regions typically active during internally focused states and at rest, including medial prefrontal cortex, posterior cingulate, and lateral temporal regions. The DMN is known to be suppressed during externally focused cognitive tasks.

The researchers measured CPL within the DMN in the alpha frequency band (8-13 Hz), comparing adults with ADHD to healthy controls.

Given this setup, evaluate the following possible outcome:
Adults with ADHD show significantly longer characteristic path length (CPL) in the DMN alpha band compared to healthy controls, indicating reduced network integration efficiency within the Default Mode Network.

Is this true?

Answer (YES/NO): NO